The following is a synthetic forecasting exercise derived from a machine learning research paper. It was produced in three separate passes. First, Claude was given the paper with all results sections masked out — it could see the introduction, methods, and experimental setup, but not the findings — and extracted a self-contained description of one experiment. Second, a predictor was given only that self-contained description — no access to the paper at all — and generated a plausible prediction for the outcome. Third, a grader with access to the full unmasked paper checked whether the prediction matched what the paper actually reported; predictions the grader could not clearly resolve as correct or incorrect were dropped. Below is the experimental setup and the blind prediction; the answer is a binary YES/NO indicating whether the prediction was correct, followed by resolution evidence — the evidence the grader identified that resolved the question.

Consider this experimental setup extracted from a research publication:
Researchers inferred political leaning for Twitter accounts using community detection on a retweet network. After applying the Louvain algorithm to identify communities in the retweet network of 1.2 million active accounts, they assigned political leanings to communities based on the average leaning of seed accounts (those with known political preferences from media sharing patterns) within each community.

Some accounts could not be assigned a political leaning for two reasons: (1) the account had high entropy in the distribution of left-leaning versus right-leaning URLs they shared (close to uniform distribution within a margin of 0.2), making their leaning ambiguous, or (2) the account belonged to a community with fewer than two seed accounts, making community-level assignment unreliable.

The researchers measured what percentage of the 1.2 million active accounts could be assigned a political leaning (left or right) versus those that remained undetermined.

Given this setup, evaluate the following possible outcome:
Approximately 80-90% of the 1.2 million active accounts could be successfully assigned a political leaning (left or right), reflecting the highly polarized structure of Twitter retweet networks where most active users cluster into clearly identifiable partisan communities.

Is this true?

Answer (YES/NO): NO